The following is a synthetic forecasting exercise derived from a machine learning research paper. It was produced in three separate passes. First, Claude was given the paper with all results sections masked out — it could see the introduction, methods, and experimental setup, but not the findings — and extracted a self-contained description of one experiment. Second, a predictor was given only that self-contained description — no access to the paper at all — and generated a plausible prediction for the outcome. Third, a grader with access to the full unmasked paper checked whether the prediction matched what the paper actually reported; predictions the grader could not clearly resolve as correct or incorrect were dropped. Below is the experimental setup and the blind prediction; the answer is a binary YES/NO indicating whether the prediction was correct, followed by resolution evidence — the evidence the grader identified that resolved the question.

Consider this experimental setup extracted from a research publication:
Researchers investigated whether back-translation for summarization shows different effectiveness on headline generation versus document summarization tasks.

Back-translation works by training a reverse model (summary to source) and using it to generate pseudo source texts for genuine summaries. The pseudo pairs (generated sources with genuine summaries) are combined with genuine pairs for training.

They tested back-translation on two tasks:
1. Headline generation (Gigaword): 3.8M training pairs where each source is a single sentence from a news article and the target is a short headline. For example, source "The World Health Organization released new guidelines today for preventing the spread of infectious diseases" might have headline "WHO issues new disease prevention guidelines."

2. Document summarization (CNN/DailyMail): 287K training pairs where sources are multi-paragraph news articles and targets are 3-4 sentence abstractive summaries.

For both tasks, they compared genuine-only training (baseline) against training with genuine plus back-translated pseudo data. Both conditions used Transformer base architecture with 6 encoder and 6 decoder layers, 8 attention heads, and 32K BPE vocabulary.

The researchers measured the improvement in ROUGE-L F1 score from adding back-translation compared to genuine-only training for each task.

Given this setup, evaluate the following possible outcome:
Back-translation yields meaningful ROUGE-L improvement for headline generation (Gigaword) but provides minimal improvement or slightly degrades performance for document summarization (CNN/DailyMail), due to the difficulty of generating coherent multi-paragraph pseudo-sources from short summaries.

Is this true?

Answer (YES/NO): NO